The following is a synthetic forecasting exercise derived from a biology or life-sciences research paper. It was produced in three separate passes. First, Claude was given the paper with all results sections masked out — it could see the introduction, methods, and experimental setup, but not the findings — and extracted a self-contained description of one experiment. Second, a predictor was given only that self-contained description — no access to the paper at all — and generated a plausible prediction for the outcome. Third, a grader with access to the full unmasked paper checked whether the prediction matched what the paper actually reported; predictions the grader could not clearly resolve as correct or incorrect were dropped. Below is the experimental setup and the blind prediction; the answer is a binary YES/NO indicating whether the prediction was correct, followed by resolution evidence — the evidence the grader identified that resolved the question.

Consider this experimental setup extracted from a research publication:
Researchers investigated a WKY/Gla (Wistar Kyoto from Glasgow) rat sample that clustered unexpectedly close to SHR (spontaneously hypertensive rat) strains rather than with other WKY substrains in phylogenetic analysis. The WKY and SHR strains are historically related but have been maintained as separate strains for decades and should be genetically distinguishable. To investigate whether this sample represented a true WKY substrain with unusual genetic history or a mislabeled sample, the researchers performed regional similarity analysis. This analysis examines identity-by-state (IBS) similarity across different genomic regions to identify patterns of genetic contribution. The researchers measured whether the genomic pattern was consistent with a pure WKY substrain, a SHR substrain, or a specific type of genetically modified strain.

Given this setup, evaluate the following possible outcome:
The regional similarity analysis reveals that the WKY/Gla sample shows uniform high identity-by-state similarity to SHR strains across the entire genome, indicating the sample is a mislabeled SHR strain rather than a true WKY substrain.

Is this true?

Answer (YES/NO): NO